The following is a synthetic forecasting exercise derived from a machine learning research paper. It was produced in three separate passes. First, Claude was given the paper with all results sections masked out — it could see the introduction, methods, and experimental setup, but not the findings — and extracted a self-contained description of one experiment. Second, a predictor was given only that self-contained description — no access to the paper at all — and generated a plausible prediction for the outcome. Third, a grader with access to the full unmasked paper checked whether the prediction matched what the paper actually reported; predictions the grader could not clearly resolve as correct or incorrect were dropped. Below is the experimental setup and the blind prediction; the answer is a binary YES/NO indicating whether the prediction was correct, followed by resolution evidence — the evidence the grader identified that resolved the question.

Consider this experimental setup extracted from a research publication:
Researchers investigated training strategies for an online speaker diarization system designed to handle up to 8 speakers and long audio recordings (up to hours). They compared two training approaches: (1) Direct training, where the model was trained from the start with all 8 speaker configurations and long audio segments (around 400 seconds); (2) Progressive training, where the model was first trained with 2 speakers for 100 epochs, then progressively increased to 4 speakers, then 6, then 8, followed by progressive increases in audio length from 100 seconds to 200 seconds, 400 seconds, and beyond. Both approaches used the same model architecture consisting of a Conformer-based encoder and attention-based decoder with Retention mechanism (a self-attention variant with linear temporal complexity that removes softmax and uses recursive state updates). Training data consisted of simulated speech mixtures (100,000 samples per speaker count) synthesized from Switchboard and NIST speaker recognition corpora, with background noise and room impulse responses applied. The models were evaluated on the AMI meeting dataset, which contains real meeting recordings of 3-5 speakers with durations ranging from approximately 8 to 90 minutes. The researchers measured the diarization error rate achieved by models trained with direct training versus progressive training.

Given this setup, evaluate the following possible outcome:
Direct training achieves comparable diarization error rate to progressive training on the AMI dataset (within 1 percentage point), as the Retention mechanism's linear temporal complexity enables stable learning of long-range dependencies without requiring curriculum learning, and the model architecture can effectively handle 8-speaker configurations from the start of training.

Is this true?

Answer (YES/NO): NO